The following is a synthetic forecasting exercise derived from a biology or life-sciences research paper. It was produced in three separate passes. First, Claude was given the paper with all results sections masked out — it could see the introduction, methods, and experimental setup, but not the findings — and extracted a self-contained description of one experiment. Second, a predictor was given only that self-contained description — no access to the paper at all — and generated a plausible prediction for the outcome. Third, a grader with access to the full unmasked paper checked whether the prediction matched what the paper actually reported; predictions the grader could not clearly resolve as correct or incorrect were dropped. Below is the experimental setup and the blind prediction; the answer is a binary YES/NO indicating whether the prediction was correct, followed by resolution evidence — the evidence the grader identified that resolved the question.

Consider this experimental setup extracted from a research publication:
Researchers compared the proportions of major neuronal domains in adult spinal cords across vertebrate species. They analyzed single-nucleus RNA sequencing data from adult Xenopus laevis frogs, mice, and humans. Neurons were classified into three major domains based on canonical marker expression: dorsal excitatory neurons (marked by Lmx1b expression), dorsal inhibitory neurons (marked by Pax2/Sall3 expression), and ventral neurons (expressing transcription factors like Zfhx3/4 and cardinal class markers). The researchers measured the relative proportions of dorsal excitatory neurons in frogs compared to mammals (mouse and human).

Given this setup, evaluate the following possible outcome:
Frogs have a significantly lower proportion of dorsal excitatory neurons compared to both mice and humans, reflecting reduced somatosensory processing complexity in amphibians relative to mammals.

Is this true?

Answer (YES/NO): YES